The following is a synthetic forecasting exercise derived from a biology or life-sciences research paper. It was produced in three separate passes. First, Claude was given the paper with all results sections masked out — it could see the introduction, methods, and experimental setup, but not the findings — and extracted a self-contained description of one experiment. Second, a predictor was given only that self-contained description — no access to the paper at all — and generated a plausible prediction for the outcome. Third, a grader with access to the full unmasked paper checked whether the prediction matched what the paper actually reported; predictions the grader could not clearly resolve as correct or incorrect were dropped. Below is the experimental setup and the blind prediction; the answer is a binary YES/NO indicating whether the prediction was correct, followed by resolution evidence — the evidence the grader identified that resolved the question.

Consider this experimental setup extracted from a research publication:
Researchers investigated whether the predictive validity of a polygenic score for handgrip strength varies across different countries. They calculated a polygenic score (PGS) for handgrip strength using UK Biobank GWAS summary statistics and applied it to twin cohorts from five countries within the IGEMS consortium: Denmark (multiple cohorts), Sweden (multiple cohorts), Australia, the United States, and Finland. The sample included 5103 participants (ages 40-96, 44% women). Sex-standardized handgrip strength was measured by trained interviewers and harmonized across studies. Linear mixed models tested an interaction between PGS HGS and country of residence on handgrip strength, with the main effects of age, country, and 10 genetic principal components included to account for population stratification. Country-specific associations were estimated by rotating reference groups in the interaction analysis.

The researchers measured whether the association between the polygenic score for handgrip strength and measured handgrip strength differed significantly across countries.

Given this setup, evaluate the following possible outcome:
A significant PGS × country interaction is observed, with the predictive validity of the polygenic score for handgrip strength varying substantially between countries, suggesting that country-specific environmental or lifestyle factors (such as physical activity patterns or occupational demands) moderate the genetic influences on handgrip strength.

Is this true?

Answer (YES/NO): NO